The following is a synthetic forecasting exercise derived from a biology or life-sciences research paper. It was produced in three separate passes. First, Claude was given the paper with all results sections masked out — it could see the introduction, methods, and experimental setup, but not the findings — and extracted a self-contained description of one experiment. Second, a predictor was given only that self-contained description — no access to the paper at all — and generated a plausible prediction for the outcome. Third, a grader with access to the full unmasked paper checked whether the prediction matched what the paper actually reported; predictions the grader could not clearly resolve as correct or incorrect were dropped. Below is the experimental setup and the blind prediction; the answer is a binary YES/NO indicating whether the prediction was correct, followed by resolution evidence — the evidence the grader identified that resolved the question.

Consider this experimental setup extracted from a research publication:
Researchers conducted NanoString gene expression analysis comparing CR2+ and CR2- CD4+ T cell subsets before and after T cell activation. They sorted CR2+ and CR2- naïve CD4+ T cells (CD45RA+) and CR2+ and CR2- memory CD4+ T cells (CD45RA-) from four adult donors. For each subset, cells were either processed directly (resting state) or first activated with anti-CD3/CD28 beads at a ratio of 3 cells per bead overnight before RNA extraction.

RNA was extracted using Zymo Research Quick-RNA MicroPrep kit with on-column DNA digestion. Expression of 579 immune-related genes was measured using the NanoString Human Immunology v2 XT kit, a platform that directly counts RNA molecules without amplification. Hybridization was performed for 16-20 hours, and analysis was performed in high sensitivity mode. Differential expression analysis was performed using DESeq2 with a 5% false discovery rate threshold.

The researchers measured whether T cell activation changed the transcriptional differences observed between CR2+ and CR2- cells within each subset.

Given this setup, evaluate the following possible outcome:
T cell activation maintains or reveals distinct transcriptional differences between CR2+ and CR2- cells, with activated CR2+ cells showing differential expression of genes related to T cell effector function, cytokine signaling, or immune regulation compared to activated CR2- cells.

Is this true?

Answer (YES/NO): YES